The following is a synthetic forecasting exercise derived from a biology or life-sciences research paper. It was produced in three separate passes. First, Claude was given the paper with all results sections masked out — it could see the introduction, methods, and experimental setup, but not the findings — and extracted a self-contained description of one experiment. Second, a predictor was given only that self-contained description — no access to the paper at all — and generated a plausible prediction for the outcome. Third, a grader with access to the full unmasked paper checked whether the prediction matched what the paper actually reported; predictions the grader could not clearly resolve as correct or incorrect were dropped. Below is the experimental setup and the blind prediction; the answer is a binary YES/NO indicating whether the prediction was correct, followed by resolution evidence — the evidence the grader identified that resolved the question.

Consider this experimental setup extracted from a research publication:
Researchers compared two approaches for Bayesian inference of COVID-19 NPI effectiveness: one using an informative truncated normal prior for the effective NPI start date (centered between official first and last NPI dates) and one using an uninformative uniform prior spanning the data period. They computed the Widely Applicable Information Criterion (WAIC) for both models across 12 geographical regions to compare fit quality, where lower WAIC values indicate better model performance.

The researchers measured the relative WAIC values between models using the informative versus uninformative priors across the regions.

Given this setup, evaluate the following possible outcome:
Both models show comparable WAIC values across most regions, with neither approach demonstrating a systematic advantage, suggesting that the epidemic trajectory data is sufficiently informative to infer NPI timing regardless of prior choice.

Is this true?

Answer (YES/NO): NO